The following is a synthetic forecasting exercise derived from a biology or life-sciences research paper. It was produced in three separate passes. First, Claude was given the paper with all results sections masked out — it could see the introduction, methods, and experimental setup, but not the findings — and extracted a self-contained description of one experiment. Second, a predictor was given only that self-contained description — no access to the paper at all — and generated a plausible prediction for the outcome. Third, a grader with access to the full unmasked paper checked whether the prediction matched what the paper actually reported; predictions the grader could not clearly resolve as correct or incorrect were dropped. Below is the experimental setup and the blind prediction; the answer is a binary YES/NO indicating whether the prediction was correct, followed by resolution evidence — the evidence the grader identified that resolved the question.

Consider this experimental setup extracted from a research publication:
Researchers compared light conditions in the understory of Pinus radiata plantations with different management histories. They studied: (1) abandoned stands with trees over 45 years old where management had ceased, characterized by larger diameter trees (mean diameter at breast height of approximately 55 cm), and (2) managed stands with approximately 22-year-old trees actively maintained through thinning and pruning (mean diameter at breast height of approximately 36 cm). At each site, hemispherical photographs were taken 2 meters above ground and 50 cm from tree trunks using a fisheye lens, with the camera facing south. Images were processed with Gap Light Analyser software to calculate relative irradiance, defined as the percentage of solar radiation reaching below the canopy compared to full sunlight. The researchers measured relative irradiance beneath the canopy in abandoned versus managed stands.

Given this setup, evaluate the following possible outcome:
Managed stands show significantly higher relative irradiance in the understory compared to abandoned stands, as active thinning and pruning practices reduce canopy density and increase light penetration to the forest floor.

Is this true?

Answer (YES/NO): NO